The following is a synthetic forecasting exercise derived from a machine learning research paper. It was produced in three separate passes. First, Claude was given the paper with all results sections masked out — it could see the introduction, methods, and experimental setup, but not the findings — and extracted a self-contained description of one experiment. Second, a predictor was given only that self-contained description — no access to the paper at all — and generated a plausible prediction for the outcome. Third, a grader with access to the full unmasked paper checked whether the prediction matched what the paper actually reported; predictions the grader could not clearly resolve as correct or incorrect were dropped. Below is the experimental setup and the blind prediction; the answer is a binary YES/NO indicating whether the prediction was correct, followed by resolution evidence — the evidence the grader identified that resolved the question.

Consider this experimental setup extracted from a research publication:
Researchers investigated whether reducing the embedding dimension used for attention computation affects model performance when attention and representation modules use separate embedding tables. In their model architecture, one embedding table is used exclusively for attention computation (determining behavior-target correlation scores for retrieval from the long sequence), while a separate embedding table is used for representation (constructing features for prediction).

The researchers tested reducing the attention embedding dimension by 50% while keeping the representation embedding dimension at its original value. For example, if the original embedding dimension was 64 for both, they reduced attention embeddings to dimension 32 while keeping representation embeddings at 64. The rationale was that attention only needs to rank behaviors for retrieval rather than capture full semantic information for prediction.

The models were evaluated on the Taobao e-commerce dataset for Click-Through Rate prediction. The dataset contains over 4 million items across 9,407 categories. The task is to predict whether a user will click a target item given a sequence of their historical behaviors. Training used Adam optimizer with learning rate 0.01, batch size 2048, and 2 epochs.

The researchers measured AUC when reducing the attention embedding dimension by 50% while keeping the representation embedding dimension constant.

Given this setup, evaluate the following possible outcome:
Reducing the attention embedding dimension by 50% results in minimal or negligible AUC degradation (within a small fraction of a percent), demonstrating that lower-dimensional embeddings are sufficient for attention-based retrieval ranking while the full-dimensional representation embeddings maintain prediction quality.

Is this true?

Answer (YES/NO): YES